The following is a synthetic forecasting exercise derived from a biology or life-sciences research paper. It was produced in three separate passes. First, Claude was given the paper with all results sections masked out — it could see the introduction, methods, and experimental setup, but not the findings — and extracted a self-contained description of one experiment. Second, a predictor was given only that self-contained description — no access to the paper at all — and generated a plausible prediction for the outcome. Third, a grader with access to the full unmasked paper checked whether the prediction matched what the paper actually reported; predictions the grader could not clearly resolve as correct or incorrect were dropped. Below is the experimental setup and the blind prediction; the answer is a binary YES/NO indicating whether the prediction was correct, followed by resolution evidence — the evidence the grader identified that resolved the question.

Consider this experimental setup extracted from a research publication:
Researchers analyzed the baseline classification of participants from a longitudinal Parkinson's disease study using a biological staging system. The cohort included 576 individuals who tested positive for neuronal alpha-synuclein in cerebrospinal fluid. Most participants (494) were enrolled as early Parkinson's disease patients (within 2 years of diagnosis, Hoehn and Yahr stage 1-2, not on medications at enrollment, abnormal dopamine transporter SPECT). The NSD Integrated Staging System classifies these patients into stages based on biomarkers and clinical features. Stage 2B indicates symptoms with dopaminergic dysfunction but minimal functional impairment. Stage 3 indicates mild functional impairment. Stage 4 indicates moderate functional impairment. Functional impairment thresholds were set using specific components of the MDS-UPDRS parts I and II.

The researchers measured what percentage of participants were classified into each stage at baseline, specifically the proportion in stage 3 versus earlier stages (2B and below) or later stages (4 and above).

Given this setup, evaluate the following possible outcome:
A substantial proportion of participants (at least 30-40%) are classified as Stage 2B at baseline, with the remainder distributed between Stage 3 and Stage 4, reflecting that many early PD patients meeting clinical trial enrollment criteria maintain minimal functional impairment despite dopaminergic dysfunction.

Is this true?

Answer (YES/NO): NO